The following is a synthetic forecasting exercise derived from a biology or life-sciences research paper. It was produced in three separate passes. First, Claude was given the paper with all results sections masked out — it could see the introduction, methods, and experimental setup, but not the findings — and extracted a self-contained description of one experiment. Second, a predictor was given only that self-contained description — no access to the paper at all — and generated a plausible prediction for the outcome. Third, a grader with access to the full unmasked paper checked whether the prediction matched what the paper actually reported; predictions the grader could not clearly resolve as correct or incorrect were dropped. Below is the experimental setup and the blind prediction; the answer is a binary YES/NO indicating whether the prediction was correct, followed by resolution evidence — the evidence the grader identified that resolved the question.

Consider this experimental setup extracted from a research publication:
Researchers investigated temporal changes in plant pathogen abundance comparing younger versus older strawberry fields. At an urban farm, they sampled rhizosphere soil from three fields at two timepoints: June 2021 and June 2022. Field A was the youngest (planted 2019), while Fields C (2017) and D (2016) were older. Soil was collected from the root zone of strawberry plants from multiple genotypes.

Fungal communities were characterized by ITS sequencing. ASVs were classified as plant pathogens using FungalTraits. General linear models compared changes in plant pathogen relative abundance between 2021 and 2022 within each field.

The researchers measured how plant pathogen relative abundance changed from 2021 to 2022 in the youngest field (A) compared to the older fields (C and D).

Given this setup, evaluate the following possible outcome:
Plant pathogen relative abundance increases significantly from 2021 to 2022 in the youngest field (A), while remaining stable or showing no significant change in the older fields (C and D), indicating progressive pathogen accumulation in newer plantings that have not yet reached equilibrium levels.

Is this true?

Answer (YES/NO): YES